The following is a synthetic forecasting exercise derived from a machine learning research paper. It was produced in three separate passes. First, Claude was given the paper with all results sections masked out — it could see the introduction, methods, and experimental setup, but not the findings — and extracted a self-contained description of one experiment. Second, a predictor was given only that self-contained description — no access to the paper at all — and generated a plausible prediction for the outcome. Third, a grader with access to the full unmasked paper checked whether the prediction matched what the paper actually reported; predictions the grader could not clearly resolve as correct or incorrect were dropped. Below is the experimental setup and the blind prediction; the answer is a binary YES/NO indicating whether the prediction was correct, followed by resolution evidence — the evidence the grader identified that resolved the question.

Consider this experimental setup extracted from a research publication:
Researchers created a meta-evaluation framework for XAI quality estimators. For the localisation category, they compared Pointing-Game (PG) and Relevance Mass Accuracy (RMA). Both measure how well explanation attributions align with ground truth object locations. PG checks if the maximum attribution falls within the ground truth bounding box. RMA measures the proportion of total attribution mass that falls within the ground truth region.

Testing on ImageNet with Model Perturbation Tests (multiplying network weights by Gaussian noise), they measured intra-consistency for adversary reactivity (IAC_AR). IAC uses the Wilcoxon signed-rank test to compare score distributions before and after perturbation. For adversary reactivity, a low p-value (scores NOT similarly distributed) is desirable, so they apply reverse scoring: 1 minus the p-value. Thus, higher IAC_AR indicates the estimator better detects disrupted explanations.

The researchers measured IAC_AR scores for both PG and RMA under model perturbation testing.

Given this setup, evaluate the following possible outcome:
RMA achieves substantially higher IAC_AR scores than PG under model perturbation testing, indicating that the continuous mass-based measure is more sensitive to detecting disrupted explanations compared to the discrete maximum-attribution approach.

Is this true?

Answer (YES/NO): YES